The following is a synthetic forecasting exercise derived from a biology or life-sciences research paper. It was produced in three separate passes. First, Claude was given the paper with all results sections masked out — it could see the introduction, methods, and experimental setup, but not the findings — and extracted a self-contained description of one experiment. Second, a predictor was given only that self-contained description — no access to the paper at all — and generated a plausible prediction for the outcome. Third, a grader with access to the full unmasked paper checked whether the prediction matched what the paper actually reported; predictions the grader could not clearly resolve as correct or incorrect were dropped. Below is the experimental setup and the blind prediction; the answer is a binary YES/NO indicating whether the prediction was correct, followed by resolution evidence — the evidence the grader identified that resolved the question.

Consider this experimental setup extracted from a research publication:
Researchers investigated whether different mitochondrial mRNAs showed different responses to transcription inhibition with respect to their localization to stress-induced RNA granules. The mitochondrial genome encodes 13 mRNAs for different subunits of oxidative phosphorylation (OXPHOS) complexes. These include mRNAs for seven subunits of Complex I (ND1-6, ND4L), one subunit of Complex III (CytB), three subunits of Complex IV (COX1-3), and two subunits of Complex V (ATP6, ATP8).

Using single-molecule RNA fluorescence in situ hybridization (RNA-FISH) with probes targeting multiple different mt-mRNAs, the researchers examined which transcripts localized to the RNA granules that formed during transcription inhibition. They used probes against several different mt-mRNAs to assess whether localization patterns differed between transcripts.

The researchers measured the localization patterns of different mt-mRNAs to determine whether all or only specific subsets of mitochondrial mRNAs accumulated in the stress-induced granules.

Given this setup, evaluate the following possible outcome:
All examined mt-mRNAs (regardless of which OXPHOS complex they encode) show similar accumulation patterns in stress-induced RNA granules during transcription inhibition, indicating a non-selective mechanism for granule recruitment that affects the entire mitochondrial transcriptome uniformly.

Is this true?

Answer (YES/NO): YES